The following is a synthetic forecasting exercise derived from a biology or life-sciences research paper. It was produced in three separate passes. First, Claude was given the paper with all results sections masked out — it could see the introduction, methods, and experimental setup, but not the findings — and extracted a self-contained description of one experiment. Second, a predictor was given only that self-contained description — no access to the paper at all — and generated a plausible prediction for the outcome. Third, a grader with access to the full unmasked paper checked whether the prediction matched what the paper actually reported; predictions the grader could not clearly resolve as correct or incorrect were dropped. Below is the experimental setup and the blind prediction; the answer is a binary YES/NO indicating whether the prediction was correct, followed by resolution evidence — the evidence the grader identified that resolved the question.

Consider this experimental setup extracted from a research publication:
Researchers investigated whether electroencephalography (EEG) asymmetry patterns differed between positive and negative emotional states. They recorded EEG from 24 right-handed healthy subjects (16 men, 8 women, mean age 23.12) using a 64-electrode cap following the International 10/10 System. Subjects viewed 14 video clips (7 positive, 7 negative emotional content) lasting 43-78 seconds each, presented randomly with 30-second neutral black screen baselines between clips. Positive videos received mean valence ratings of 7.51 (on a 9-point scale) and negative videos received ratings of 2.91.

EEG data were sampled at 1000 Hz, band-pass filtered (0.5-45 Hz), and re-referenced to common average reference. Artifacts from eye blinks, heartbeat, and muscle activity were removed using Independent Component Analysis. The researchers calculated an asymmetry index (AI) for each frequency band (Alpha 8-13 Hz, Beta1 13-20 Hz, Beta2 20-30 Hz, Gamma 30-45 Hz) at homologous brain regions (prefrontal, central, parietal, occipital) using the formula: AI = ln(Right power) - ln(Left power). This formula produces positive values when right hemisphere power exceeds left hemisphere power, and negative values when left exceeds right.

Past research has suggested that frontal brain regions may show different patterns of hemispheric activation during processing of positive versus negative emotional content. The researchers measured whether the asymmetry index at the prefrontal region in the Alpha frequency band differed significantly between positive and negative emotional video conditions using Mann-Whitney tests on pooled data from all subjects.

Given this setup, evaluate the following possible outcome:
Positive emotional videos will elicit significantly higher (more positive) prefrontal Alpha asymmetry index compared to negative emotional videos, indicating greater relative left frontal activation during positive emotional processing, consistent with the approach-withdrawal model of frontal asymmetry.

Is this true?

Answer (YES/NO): YES